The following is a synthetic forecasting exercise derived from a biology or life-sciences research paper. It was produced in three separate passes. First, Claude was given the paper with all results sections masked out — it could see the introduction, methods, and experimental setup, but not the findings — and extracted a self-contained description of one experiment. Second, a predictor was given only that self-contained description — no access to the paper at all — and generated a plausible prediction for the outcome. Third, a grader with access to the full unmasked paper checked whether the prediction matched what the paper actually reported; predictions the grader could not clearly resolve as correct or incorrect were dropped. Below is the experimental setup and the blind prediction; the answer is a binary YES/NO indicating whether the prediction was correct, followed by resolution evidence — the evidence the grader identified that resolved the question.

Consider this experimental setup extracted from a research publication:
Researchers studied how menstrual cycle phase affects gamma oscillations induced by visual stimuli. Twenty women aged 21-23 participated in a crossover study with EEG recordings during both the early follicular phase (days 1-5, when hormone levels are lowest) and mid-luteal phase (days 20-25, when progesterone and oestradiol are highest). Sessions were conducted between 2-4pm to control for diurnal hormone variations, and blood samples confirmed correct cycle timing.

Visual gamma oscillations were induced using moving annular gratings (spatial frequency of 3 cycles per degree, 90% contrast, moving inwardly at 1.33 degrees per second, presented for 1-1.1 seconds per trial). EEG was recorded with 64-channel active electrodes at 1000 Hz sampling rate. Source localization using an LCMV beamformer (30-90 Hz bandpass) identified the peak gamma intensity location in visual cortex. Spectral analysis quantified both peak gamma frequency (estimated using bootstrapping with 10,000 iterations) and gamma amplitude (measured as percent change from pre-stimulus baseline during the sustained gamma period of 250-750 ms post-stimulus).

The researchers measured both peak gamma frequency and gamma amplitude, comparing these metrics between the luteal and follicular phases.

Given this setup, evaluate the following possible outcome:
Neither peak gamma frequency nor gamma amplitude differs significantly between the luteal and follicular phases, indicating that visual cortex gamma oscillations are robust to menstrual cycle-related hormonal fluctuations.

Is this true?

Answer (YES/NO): NO